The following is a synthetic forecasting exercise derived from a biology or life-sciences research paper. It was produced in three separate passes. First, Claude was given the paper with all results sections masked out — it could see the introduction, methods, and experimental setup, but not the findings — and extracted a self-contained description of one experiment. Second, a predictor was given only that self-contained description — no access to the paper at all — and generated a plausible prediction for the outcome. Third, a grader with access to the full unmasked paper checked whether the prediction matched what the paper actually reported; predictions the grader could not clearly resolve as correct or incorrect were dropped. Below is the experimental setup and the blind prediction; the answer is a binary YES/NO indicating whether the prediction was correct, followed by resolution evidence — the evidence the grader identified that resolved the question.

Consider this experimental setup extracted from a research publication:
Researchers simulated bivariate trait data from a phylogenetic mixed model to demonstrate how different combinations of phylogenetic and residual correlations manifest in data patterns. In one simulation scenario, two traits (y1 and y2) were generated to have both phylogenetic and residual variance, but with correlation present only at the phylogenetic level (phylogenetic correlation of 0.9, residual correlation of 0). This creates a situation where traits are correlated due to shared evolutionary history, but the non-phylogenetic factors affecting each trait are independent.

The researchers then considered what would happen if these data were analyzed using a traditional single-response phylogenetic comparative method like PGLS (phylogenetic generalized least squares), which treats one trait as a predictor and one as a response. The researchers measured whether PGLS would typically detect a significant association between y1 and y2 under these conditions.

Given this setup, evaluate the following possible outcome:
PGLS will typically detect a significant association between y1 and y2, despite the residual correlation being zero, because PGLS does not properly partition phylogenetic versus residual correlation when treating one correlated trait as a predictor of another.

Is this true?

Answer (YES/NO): NO